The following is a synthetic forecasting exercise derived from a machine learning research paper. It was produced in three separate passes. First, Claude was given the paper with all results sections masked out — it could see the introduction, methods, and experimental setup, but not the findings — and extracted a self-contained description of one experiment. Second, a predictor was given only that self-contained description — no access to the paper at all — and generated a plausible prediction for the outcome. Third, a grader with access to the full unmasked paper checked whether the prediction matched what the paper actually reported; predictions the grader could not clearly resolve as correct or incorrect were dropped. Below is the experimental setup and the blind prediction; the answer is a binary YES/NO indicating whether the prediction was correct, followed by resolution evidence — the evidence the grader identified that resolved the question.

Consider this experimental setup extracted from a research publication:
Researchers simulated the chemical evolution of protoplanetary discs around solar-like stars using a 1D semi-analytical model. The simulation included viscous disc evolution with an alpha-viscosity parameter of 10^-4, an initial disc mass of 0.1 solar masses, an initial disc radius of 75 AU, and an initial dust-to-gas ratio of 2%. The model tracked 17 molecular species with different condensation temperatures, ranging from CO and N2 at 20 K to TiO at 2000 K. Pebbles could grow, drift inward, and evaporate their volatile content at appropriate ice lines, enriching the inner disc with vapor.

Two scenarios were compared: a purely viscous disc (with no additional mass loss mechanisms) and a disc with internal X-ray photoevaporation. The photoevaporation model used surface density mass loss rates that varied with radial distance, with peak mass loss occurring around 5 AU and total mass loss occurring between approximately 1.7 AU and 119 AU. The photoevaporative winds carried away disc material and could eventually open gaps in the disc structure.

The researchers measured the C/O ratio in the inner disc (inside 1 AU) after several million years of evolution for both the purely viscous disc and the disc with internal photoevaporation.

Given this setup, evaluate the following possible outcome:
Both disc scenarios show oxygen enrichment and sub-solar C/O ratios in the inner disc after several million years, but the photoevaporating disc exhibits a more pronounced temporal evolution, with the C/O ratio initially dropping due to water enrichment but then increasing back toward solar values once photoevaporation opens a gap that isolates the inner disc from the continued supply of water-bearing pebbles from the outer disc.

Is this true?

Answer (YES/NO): NO